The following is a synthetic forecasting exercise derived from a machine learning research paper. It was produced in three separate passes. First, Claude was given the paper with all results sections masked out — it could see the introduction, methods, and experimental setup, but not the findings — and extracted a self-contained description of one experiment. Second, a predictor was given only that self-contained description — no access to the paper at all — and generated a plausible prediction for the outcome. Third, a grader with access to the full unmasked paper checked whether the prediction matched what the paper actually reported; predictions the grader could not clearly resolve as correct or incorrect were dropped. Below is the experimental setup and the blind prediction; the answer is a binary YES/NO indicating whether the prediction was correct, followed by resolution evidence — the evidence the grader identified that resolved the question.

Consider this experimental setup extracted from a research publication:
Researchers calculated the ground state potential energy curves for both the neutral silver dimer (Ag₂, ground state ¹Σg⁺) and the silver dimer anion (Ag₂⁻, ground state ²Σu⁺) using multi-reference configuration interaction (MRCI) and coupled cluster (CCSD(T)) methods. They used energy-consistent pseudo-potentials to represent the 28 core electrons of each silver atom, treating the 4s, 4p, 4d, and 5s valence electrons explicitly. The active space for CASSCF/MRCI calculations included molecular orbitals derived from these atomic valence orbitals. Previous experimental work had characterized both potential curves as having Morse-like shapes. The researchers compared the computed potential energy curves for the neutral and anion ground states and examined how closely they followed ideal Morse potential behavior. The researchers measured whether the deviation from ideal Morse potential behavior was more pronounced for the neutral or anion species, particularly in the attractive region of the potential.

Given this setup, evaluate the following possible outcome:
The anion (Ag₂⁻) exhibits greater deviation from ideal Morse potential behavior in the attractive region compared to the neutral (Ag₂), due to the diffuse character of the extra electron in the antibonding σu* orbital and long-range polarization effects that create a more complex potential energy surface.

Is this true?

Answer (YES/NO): YES